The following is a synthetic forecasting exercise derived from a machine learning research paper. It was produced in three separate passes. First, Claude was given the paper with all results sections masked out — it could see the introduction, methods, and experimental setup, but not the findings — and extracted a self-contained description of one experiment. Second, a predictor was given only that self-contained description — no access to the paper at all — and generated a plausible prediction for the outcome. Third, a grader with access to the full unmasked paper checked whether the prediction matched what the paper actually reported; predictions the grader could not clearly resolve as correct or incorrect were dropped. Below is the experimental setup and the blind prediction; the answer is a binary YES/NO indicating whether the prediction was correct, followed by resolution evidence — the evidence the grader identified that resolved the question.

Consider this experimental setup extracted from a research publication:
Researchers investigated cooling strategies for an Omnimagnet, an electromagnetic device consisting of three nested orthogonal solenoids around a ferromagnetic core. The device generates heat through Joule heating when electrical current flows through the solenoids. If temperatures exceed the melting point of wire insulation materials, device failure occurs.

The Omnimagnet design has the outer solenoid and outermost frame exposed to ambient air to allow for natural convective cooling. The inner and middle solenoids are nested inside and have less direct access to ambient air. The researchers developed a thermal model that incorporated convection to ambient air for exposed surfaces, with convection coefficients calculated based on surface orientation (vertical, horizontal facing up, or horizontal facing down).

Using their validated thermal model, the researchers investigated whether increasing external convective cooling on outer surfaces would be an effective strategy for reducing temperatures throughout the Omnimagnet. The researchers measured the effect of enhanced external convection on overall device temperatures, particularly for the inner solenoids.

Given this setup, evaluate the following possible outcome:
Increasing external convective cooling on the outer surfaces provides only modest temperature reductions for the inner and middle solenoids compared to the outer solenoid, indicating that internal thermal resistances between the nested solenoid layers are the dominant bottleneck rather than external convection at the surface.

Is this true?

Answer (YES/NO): YES